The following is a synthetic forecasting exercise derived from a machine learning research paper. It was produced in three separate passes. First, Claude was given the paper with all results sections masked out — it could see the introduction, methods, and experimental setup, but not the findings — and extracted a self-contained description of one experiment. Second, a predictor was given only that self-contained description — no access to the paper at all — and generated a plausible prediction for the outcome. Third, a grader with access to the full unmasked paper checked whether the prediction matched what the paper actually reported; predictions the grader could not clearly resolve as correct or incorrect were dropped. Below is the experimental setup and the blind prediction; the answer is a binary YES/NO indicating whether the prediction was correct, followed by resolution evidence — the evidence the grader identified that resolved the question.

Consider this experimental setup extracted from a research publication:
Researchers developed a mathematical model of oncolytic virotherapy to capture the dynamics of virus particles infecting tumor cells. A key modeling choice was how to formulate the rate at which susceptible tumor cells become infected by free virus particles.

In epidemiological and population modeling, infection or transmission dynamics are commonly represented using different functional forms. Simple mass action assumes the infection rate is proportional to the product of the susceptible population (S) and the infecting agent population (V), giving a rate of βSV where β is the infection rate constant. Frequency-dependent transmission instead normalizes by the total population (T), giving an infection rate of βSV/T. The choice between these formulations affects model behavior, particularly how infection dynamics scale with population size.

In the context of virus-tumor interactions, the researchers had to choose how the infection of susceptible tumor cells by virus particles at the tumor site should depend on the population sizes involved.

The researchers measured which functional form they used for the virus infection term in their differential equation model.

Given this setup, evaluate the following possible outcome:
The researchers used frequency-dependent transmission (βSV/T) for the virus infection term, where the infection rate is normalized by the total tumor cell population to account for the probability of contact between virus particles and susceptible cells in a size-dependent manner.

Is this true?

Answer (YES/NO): YES